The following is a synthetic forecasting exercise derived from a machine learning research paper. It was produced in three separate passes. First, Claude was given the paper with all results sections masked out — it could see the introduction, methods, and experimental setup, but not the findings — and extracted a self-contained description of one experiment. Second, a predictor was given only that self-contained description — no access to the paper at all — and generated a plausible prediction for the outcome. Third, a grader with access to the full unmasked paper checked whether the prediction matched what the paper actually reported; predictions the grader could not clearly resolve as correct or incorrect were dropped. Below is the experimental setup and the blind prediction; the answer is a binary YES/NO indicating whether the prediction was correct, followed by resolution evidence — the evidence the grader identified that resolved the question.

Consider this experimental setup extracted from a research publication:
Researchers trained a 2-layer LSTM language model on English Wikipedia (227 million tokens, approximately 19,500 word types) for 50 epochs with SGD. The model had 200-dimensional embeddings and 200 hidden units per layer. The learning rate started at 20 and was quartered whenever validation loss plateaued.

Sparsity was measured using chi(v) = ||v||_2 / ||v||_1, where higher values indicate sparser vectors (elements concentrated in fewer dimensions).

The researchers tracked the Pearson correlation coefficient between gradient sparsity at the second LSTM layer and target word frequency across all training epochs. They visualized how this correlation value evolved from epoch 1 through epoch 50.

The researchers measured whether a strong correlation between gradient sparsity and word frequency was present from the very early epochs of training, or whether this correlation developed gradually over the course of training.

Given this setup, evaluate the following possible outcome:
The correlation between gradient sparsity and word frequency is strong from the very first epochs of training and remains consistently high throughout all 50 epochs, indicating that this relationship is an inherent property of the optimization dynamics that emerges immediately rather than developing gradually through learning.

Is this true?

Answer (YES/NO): NO